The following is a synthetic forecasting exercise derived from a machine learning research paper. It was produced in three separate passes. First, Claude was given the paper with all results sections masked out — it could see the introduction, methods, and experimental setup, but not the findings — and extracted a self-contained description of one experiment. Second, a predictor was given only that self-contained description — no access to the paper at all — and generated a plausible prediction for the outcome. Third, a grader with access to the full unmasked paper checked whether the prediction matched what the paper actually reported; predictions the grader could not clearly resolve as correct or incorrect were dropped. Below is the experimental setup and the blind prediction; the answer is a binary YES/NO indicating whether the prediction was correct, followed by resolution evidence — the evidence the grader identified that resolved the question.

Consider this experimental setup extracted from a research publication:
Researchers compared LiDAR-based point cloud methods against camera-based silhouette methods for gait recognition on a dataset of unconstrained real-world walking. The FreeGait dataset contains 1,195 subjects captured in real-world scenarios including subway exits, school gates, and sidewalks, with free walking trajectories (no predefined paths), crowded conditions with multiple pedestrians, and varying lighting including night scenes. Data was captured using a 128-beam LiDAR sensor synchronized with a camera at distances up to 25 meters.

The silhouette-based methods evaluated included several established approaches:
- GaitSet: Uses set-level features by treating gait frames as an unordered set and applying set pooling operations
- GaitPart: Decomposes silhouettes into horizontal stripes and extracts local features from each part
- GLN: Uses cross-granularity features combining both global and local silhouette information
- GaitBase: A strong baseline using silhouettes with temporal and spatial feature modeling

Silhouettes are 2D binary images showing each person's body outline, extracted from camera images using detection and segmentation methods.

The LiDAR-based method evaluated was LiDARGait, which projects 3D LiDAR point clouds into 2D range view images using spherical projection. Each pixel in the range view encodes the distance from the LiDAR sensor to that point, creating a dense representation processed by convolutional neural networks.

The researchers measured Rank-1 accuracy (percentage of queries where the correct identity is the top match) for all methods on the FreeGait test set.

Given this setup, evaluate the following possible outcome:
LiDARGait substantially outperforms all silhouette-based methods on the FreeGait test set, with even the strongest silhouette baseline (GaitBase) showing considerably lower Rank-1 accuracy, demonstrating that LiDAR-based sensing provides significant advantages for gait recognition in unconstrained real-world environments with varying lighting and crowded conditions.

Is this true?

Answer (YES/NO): YES